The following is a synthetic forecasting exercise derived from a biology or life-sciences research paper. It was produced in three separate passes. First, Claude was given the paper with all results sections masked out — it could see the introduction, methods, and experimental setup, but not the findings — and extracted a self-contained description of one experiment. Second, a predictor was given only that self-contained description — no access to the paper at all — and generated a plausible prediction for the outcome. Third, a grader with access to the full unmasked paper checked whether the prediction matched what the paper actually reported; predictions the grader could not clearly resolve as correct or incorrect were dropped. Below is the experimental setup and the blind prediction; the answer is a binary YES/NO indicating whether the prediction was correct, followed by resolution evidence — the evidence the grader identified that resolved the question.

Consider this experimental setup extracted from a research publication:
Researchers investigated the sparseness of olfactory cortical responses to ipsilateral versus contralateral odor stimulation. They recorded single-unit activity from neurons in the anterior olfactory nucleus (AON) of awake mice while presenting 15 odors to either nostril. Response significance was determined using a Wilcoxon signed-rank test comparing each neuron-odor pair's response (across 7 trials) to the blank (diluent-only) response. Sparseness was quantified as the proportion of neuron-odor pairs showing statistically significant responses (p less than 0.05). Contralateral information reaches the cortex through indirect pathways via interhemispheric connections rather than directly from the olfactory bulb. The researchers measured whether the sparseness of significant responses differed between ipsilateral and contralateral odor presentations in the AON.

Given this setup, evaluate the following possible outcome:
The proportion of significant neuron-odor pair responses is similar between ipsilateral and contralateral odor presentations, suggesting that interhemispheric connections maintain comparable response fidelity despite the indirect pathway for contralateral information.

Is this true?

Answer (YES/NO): YES